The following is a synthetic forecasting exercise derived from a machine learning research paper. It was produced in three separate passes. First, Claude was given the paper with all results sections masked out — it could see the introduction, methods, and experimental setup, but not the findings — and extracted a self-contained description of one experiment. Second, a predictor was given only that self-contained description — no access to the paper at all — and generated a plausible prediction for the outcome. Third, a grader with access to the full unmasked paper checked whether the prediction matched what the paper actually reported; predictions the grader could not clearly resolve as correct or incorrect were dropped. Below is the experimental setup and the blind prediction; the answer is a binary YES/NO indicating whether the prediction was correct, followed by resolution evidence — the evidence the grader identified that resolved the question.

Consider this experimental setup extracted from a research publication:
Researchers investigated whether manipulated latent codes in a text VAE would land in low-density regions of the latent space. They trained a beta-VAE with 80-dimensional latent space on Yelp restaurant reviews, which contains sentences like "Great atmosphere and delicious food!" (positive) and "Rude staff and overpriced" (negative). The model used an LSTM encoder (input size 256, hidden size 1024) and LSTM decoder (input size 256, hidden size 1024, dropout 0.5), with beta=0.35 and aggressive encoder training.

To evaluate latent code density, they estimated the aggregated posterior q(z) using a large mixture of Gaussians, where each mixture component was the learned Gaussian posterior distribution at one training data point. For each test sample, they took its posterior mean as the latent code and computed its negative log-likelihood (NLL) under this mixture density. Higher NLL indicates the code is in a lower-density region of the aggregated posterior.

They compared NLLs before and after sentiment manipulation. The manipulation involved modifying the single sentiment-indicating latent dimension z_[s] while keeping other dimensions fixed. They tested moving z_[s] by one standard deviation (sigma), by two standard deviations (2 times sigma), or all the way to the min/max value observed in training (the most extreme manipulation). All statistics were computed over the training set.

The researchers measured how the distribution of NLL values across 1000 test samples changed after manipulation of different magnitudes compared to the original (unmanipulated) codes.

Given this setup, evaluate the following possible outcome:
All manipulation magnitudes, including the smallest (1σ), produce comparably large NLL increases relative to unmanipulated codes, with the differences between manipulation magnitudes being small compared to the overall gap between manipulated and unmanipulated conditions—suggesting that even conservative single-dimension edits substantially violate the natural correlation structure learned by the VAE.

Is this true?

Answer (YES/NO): NO